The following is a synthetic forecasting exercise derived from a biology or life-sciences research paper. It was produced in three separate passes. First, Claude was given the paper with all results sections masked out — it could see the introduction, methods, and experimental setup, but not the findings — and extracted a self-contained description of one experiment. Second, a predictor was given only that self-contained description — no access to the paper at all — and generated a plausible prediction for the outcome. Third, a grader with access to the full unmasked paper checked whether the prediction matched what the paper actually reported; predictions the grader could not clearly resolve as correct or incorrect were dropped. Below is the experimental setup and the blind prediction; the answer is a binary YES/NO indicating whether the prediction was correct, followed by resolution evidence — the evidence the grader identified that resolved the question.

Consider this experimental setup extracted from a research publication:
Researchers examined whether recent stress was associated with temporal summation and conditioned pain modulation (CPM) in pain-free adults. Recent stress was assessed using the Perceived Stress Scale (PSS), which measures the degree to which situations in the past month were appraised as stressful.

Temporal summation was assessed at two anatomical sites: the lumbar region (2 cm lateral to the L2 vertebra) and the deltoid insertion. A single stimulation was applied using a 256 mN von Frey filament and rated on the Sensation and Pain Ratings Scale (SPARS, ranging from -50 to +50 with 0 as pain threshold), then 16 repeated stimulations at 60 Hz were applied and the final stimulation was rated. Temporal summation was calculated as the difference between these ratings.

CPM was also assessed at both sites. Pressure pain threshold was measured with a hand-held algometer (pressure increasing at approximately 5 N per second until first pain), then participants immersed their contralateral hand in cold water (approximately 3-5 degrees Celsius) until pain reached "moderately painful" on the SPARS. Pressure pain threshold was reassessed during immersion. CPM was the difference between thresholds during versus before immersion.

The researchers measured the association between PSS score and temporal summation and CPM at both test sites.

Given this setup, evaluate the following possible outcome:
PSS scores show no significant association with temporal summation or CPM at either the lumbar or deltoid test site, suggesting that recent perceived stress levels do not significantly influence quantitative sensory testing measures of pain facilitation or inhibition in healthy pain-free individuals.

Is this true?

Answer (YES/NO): YES